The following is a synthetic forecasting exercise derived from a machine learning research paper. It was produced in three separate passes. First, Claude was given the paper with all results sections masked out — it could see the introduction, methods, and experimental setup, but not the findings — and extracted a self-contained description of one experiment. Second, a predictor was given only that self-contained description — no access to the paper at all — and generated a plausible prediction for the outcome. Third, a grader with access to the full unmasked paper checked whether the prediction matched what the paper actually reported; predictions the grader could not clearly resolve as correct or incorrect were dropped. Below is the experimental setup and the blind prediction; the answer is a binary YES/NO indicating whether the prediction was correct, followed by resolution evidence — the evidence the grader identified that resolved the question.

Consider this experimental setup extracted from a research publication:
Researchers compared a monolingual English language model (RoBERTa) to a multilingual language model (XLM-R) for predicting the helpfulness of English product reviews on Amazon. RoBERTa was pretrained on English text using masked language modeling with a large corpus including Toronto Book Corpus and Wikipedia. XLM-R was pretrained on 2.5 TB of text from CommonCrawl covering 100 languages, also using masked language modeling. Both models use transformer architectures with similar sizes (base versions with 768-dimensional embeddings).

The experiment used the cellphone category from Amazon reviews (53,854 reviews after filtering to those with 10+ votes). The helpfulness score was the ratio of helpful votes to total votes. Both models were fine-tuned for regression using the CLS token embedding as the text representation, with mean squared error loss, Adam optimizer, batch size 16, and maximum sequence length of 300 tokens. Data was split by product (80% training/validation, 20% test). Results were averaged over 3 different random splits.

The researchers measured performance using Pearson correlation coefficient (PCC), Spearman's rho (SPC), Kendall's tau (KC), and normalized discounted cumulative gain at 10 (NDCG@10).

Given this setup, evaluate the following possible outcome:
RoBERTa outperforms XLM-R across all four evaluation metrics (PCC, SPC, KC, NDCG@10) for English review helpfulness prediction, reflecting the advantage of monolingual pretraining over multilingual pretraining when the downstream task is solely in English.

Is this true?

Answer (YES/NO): NO